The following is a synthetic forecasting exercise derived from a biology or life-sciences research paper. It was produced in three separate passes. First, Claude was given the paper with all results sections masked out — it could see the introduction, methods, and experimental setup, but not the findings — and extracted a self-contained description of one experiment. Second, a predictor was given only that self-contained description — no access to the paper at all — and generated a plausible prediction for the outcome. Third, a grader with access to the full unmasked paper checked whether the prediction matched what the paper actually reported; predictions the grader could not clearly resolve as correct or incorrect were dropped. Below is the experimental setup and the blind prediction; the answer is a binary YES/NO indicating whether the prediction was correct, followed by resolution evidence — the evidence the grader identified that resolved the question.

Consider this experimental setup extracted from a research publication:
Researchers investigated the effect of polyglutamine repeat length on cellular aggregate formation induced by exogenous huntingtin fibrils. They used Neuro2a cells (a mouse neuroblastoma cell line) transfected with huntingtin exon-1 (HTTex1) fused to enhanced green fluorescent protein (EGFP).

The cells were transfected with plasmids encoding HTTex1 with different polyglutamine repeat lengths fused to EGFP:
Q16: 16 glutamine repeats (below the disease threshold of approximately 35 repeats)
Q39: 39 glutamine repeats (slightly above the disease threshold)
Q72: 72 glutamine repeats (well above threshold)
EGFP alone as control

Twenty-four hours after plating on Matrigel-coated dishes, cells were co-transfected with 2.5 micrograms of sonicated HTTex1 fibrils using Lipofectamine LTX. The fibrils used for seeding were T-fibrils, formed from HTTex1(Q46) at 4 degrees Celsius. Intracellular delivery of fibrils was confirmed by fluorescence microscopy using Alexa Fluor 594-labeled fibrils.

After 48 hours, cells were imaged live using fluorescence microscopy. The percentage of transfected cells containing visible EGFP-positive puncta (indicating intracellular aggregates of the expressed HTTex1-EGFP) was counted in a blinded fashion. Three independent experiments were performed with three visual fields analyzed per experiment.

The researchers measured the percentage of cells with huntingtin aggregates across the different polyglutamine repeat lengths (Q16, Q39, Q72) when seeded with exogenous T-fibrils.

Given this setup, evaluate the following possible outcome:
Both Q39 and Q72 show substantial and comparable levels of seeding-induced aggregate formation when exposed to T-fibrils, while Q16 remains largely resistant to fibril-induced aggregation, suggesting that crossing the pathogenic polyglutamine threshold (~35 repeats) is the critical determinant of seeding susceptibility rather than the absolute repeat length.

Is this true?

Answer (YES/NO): YES